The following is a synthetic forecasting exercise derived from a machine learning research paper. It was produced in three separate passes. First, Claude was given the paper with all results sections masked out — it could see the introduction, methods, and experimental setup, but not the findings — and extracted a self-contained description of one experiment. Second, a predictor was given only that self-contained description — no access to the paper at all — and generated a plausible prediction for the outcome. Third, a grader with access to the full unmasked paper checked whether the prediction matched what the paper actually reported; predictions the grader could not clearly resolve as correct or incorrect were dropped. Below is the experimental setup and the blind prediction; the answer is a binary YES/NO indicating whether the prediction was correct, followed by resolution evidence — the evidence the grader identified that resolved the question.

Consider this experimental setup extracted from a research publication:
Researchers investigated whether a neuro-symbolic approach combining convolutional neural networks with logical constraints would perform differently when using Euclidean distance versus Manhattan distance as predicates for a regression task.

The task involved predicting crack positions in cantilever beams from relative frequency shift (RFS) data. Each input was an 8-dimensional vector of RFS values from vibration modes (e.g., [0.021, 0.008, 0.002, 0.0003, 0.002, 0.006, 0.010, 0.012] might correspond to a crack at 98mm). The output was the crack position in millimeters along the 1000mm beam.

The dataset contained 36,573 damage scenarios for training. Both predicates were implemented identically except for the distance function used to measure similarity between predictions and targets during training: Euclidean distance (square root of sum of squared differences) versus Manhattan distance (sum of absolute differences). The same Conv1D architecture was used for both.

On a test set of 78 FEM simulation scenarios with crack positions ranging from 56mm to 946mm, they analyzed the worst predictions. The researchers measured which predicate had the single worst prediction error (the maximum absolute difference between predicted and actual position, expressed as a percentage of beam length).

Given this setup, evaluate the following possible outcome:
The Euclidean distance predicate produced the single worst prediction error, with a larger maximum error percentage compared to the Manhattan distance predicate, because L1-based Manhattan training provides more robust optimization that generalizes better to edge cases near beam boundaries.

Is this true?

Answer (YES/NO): NO